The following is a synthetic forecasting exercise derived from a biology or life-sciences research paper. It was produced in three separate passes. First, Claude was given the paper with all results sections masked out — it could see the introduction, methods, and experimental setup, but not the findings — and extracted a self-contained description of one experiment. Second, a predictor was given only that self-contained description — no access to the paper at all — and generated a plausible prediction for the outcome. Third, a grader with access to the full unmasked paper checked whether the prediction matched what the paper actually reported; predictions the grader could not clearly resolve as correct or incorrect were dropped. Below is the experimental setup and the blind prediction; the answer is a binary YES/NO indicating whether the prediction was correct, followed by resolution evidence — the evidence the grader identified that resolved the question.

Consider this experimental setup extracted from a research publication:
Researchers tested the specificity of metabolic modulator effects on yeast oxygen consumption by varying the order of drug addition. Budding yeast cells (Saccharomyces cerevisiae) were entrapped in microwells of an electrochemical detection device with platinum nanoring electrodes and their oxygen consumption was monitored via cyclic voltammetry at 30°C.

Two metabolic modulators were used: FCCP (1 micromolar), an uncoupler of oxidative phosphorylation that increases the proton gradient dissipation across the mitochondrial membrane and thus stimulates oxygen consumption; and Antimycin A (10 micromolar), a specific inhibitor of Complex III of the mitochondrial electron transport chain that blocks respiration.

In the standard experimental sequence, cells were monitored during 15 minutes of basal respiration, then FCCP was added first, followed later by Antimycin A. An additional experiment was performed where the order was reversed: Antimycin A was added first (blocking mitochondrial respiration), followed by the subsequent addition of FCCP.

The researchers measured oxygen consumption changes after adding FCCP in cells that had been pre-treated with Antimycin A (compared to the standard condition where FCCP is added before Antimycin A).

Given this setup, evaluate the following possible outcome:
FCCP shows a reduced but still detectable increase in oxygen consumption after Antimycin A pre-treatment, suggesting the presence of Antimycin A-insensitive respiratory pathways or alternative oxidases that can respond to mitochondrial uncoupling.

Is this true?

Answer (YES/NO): NO